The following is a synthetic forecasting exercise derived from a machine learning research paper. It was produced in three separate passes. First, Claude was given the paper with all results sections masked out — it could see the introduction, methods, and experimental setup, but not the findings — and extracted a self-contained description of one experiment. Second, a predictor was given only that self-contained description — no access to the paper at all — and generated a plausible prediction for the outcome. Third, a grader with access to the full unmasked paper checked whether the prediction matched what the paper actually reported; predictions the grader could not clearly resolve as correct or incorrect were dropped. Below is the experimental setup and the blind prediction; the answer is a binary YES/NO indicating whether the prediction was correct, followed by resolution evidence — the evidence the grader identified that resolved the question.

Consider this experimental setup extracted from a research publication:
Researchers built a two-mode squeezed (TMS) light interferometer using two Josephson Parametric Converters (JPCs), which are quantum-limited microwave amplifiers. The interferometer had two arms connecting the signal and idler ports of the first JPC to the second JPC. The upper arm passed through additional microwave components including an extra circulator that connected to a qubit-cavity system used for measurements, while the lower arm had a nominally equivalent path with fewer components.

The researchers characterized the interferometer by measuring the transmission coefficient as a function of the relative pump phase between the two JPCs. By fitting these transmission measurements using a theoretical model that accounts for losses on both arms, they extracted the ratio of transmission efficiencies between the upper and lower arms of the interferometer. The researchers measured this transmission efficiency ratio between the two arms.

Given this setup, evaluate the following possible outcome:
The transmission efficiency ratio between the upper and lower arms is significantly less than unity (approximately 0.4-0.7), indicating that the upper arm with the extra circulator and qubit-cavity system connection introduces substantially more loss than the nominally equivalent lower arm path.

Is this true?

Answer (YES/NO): NO